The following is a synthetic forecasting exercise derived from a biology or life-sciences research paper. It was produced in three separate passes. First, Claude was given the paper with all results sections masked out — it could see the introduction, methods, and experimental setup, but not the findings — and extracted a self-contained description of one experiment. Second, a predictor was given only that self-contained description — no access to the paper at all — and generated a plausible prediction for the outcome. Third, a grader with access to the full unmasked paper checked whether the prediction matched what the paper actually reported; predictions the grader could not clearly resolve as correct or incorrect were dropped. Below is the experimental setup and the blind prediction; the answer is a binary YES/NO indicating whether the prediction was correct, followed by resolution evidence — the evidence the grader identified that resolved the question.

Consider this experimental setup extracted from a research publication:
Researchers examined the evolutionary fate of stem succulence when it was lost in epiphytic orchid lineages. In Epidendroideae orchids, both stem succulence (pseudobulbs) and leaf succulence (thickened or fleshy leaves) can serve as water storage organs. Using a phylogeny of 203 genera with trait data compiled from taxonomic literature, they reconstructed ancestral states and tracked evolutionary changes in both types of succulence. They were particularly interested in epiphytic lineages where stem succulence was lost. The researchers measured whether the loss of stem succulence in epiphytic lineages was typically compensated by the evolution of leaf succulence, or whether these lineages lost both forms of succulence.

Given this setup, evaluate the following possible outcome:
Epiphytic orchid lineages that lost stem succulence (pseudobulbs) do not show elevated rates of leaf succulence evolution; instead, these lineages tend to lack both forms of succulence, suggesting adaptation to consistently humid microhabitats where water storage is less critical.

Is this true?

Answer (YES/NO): NO